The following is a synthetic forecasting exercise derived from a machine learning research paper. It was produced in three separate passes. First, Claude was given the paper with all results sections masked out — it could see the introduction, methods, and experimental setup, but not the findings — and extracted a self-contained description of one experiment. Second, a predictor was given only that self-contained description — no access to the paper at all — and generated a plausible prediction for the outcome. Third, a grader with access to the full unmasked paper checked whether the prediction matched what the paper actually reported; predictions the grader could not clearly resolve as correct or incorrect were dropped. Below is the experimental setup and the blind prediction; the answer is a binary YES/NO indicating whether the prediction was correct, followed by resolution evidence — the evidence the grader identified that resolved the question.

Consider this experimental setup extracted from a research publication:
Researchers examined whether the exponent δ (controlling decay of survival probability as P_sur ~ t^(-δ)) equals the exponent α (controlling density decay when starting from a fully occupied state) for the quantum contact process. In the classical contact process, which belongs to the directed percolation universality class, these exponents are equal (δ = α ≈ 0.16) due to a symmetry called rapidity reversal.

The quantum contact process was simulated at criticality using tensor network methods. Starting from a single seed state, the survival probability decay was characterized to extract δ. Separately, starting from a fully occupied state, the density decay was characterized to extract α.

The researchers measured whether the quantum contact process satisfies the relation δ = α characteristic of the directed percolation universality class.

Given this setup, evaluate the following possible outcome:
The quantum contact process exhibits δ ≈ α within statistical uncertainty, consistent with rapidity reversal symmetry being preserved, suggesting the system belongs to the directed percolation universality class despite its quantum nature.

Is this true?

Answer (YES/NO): NO